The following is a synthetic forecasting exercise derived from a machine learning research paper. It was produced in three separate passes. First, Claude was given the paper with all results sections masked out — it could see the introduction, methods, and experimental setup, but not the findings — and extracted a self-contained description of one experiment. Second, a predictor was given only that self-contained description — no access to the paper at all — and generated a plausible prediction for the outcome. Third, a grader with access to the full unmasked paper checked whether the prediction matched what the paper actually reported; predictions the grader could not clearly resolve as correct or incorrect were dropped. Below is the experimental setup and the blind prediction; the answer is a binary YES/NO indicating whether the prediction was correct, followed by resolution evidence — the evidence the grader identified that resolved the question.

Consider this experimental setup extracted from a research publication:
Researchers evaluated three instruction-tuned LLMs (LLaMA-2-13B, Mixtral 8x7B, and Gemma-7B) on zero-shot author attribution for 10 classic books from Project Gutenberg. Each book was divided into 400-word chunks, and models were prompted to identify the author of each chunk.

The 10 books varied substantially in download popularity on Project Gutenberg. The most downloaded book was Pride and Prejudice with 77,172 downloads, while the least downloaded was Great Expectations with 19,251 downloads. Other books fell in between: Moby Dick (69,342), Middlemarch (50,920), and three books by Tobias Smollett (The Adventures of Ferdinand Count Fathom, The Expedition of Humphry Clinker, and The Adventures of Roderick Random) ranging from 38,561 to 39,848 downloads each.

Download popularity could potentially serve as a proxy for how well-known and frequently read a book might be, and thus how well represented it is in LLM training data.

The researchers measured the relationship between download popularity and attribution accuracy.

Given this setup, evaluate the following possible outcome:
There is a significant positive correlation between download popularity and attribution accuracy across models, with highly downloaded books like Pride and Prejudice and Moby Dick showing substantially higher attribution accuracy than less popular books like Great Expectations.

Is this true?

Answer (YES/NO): NO